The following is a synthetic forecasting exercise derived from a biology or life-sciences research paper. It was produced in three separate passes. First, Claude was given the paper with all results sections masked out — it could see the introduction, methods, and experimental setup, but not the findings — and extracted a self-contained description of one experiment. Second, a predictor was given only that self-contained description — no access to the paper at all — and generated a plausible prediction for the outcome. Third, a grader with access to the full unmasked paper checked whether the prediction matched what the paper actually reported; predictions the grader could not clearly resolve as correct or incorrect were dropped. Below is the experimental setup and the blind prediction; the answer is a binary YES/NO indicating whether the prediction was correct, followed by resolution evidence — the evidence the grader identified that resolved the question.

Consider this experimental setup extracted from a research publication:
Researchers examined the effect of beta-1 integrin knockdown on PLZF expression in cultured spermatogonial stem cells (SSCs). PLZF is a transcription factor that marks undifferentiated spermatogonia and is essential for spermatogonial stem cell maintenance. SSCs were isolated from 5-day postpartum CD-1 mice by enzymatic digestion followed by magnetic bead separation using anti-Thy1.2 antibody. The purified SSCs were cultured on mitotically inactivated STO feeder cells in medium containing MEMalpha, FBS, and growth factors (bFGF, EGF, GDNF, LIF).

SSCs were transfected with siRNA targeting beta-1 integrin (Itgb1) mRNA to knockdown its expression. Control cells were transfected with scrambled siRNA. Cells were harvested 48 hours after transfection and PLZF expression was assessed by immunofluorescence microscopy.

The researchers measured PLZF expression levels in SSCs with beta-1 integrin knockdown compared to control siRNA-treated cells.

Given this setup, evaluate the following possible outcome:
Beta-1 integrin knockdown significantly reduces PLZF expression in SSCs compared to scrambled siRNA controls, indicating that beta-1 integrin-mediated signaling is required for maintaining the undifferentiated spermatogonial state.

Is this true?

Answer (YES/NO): YES